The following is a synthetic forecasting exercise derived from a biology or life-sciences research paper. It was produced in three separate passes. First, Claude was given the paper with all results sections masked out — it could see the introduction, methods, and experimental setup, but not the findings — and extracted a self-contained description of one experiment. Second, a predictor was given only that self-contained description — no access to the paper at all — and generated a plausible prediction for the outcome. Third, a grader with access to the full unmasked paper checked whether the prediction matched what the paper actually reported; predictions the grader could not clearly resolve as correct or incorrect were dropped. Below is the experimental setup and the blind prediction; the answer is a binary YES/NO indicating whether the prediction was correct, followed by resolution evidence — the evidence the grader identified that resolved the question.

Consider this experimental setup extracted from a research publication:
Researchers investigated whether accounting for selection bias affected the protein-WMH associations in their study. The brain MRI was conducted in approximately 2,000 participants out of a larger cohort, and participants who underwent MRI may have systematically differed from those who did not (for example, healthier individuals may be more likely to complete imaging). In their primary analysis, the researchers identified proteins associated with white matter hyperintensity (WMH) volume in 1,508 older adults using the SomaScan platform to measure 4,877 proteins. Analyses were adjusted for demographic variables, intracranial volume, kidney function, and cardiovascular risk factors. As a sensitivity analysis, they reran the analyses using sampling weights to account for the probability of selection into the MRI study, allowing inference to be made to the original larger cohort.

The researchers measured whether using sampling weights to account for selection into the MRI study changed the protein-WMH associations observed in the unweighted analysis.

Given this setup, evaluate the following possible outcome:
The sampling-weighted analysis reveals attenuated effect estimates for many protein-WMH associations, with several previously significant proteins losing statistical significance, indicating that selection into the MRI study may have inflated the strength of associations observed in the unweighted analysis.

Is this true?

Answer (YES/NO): NO